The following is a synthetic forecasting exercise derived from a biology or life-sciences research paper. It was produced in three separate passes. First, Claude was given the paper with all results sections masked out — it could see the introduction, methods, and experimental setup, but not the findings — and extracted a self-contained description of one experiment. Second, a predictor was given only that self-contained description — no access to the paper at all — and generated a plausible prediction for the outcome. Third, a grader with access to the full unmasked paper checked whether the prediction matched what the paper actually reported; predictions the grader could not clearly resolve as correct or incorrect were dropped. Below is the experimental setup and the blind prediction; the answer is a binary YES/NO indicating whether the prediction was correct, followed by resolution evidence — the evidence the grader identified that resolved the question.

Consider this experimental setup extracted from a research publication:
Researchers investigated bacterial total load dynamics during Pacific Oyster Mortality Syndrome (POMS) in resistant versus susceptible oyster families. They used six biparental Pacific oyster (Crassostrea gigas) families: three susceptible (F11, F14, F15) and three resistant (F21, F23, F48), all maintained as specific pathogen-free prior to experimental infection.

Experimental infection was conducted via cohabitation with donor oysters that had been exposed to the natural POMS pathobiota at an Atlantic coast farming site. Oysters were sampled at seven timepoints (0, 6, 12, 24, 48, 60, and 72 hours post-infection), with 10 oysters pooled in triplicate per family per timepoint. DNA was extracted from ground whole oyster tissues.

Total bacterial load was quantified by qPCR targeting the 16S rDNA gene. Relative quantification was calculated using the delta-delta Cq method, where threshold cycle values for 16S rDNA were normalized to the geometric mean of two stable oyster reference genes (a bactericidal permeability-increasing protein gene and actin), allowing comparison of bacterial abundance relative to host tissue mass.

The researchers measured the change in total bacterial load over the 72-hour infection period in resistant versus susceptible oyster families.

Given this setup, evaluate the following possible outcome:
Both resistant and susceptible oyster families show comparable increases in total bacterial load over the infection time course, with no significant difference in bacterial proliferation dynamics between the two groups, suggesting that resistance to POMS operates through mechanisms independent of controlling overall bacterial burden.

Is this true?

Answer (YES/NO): NO